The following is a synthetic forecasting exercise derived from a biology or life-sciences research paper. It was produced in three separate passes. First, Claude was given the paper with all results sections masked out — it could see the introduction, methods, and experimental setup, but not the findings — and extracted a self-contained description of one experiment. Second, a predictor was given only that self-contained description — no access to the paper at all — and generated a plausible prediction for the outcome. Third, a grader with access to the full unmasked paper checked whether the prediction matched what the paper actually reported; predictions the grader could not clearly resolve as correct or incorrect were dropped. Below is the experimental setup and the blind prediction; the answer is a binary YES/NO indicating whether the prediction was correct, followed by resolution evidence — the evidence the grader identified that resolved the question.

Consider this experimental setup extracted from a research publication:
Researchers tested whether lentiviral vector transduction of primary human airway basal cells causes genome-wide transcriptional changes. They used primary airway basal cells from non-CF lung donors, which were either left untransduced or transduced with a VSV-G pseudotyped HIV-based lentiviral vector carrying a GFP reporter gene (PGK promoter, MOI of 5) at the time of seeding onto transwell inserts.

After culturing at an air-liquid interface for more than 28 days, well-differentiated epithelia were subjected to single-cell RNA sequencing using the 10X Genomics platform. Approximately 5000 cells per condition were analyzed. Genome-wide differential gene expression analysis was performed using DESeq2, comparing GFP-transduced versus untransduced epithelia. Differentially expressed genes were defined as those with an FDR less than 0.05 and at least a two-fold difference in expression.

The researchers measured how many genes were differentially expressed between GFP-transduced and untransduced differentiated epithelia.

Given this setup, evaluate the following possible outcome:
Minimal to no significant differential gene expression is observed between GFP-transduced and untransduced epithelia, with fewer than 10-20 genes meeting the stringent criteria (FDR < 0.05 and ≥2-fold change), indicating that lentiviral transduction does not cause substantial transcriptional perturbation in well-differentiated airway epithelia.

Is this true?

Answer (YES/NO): YES